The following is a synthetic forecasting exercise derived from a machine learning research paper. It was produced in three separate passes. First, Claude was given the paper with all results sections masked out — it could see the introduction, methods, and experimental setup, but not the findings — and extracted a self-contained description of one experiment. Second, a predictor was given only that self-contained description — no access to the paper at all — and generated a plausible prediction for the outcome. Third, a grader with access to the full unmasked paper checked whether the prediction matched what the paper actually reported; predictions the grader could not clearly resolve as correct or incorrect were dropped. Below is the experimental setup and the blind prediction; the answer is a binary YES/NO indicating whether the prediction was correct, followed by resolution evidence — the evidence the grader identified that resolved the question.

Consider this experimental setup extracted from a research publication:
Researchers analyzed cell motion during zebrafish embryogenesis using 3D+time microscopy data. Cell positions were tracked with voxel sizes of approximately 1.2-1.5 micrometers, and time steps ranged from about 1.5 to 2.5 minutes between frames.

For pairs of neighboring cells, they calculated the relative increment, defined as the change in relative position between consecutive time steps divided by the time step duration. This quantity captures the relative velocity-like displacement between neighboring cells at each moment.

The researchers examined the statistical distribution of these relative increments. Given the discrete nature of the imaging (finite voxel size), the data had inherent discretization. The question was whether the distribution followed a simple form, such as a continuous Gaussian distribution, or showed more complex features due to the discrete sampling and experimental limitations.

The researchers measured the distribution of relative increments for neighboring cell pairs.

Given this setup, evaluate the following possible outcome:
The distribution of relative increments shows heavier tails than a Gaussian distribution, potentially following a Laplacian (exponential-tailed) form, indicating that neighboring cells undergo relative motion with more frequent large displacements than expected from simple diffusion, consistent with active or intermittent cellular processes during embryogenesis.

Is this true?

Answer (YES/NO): NO